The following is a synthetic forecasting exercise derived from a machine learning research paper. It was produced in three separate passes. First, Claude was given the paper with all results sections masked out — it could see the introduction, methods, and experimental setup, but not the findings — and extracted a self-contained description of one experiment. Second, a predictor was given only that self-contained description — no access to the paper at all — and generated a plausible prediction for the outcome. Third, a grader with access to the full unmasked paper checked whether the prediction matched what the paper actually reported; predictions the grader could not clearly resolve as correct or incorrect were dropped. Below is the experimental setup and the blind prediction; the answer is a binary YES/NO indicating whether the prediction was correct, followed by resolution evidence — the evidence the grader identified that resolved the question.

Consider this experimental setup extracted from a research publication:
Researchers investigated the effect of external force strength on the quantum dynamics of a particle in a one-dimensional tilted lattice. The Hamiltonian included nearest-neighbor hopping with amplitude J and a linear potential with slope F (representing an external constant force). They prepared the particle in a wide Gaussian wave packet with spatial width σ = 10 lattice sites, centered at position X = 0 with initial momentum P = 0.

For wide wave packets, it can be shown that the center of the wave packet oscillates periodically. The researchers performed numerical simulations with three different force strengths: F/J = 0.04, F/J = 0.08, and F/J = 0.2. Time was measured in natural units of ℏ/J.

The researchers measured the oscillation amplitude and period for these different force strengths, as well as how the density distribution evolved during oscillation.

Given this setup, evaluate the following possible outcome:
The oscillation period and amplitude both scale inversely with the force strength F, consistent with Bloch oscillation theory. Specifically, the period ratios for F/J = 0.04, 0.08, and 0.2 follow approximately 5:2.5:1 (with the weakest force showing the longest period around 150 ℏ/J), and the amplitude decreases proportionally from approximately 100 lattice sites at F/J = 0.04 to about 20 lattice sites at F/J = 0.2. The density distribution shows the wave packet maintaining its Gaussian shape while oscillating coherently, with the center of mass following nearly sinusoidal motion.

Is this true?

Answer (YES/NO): YES